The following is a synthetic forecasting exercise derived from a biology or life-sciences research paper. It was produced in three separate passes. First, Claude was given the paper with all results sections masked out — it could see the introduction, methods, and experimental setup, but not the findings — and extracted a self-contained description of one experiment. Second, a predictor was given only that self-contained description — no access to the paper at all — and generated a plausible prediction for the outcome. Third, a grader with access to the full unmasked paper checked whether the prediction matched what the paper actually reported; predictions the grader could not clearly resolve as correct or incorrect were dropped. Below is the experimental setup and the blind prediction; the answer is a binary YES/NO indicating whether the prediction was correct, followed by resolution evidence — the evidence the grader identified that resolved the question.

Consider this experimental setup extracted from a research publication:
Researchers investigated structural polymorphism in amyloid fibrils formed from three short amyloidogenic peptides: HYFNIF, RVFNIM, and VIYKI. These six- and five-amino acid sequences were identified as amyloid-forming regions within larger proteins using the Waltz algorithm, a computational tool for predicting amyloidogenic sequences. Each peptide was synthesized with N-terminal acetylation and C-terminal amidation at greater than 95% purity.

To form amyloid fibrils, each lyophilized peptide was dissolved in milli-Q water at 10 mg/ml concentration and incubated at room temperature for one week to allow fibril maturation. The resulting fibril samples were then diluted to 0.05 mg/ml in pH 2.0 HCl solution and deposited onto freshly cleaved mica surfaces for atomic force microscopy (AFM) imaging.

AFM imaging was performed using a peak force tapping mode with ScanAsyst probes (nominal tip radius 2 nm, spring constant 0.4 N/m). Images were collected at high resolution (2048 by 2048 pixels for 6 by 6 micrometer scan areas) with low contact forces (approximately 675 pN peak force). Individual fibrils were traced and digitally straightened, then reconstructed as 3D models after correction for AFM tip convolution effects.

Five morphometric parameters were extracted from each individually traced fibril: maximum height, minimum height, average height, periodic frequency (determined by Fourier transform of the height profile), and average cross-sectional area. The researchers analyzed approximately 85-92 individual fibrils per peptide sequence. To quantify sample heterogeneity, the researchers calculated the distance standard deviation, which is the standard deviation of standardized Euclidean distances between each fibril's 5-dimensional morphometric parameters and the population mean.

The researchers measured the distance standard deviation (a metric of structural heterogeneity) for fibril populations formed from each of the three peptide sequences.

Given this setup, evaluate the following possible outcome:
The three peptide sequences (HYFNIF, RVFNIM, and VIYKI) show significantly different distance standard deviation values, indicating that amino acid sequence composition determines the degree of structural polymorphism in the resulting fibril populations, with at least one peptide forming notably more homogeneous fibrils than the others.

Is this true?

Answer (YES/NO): YES